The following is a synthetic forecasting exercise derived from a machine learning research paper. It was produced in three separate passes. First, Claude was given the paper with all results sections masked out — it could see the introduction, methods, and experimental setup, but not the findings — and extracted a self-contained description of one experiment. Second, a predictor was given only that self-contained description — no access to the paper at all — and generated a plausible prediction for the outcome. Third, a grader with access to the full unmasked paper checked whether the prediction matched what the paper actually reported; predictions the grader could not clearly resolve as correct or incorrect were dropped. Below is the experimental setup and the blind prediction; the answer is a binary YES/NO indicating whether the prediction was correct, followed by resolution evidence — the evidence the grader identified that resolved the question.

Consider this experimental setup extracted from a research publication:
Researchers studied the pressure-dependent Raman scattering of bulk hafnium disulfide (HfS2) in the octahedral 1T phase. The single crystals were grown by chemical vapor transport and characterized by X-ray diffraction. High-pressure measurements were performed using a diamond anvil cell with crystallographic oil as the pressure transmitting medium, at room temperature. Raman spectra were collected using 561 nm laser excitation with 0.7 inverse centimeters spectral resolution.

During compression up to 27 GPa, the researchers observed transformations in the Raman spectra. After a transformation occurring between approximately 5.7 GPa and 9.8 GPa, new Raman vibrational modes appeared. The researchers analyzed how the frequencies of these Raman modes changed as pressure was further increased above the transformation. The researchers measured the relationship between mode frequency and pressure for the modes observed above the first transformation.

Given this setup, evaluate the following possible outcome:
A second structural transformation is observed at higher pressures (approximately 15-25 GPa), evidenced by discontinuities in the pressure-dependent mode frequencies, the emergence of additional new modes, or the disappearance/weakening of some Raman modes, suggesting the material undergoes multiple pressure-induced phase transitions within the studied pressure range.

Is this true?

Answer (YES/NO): YES